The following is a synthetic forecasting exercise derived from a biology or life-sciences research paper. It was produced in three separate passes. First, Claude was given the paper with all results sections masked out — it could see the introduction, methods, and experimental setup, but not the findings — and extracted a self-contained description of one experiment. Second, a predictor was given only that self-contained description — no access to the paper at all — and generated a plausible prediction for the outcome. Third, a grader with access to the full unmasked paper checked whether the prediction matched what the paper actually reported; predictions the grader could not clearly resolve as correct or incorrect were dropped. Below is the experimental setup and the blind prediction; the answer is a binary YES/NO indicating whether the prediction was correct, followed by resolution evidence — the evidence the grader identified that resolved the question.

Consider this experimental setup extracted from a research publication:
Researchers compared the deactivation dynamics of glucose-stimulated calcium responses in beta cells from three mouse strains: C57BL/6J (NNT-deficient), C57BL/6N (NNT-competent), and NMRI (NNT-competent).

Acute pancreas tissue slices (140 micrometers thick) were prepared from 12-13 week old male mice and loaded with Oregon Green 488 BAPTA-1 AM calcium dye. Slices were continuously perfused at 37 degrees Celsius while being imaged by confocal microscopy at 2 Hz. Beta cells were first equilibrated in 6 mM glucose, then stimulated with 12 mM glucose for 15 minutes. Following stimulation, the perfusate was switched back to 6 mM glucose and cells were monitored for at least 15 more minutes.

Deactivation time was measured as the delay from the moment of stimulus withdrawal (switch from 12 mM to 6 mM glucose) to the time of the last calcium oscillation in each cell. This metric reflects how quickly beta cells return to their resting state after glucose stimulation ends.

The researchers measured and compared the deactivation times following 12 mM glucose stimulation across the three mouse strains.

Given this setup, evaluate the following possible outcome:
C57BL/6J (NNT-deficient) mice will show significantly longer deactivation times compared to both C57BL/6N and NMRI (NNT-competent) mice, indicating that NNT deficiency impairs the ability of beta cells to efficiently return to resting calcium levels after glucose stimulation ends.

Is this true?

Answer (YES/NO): NO